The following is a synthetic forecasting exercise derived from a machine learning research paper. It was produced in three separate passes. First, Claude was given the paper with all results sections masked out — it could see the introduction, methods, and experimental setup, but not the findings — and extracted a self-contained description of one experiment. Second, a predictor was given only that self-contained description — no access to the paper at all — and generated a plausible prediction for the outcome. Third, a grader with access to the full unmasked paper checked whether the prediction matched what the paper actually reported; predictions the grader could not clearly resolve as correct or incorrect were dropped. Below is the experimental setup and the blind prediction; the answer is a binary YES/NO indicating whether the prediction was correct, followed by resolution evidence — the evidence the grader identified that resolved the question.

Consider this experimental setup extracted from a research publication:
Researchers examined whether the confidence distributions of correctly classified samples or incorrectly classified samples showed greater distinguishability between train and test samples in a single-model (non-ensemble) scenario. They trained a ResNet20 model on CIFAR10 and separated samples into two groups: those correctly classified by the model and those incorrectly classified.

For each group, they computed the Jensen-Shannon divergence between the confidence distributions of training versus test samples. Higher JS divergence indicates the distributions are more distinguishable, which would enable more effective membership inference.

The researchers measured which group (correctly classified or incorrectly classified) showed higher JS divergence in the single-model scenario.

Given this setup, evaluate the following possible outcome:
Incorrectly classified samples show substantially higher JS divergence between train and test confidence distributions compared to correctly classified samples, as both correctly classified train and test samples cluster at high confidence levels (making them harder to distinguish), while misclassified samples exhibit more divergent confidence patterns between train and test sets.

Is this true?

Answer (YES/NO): YES